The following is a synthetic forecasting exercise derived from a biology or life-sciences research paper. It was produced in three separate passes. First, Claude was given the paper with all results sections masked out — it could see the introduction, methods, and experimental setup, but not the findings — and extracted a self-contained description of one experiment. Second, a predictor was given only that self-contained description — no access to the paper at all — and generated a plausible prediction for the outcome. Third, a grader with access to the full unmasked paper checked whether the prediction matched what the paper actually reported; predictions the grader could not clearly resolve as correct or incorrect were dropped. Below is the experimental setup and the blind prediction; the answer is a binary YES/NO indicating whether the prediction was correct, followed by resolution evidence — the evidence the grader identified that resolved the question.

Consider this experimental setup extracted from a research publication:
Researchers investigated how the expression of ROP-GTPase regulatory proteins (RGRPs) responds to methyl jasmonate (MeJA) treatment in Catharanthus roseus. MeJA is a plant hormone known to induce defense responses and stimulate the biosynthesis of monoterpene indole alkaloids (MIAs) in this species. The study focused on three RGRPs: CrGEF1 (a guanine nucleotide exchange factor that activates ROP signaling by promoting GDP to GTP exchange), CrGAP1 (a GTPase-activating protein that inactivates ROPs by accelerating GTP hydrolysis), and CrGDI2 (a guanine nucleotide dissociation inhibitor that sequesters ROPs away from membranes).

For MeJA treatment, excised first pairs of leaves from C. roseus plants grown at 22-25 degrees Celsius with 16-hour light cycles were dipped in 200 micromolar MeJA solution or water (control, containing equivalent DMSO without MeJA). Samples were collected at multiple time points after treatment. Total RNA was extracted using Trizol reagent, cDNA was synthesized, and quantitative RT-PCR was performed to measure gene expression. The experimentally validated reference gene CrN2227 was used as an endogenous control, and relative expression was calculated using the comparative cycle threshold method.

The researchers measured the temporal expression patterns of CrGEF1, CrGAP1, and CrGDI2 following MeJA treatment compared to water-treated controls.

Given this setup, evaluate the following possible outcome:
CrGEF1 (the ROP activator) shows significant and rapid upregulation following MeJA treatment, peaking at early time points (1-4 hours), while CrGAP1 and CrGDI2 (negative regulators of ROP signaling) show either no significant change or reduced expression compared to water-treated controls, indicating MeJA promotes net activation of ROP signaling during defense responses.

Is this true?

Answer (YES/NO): NO